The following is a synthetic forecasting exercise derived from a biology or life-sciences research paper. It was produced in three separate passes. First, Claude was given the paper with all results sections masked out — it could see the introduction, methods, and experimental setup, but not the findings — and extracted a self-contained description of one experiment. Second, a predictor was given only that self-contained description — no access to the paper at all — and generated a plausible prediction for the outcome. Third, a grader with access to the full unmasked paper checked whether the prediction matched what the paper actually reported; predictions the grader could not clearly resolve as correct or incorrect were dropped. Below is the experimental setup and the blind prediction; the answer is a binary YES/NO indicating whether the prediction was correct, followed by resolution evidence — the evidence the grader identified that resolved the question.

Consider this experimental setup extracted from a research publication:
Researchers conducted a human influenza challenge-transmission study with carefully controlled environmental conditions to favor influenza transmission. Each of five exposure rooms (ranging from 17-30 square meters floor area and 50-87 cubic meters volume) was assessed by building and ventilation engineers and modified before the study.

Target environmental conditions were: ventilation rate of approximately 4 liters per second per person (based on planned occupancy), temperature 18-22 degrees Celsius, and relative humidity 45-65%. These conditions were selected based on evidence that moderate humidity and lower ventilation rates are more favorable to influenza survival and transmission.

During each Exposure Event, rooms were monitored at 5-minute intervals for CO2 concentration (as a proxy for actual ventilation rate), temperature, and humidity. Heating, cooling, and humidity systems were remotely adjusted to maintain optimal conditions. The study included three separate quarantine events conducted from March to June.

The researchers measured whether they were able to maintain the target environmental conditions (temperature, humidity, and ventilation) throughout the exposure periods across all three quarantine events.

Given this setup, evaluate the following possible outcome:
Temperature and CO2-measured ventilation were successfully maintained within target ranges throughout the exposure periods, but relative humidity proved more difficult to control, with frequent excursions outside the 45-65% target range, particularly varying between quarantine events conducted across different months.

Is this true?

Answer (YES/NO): YES